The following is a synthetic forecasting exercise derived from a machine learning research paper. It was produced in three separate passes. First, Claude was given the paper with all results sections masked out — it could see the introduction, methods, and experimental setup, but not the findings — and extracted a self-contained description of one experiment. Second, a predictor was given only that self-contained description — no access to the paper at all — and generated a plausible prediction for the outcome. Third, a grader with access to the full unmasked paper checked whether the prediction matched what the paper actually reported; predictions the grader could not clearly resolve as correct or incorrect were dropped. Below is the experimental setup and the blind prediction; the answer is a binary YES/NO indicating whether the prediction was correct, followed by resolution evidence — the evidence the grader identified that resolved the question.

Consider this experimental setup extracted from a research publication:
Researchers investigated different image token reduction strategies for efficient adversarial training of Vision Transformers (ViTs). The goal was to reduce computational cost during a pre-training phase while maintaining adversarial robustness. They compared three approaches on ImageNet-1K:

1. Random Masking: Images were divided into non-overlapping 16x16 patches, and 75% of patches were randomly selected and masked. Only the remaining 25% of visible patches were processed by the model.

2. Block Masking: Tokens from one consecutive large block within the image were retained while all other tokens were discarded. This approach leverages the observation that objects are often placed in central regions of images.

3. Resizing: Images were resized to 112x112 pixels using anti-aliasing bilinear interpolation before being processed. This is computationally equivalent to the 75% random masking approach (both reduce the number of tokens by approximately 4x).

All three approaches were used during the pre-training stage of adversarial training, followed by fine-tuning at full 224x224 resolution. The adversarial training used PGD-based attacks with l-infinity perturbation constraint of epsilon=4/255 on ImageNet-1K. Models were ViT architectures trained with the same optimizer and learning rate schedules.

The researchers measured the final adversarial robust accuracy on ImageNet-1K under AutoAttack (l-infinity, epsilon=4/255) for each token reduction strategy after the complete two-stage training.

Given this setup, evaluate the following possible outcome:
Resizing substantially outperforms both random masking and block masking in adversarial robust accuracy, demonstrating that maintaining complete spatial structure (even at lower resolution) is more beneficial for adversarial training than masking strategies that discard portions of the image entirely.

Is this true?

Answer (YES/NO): YES